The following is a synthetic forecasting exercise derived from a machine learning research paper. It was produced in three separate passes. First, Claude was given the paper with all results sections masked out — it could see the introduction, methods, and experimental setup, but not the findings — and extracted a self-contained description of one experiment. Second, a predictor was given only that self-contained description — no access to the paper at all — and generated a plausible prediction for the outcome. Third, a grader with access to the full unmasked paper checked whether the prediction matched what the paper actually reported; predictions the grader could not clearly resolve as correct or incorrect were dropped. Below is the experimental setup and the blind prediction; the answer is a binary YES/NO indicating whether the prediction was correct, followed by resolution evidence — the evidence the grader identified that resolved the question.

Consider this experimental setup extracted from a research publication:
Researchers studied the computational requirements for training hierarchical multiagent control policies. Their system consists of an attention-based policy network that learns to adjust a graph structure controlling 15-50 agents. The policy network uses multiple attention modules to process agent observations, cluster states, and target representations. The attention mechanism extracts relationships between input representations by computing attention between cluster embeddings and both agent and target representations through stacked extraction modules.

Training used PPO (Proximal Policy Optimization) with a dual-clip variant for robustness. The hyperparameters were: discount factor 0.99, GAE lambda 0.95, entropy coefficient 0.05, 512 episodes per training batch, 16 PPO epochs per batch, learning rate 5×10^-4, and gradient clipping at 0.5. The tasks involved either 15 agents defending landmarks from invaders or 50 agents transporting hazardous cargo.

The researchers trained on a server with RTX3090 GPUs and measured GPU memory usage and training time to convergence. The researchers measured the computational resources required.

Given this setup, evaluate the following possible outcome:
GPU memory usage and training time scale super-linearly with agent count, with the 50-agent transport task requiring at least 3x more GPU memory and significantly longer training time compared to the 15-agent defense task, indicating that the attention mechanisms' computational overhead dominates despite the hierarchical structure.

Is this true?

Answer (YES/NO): NO